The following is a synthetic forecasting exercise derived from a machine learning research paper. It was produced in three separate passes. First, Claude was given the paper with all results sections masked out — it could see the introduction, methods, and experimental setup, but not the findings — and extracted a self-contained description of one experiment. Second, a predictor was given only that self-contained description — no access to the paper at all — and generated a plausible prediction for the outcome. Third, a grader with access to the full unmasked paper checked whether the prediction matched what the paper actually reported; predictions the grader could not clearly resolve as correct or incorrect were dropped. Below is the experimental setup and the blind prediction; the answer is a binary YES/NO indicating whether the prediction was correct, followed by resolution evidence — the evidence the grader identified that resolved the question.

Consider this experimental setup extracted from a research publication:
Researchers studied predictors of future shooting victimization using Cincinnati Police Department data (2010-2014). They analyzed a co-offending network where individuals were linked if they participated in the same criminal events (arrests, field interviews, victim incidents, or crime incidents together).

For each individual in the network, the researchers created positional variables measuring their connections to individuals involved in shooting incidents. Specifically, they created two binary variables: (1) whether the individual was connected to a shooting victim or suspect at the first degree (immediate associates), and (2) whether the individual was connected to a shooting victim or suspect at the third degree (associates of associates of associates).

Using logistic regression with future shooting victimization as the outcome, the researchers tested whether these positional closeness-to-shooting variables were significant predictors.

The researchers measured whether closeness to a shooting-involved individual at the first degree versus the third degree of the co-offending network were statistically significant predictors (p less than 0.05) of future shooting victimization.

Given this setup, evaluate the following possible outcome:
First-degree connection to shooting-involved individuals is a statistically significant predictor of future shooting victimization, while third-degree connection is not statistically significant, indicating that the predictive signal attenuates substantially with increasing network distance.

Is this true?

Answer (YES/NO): YES